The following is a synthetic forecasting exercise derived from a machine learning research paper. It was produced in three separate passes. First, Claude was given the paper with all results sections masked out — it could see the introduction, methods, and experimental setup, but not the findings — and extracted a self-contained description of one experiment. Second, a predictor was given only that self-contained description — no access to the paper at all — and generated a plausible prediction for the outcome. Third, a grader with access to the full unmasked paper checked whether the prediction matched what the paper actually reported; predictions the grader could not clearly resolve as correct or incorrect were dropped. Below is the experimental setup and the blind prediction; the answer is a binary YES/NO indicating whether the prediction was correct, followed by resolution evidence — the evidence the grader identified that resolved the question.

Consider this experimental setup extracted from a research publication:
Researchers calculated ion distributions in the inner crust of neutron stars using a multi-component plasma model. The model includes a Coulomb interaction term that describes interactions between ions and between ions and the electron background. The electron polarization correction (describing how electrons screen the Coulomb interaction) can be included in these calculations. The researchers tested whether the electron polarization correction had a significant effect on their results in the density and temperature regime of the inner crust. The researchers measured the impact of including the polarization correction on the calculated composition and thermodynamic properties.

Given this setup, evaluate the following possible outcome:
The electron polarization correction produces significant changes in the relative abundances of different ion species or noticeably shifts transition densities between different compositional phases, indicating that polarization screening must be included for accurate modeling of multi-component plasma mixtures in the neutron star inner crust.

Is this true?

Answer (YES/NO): NO